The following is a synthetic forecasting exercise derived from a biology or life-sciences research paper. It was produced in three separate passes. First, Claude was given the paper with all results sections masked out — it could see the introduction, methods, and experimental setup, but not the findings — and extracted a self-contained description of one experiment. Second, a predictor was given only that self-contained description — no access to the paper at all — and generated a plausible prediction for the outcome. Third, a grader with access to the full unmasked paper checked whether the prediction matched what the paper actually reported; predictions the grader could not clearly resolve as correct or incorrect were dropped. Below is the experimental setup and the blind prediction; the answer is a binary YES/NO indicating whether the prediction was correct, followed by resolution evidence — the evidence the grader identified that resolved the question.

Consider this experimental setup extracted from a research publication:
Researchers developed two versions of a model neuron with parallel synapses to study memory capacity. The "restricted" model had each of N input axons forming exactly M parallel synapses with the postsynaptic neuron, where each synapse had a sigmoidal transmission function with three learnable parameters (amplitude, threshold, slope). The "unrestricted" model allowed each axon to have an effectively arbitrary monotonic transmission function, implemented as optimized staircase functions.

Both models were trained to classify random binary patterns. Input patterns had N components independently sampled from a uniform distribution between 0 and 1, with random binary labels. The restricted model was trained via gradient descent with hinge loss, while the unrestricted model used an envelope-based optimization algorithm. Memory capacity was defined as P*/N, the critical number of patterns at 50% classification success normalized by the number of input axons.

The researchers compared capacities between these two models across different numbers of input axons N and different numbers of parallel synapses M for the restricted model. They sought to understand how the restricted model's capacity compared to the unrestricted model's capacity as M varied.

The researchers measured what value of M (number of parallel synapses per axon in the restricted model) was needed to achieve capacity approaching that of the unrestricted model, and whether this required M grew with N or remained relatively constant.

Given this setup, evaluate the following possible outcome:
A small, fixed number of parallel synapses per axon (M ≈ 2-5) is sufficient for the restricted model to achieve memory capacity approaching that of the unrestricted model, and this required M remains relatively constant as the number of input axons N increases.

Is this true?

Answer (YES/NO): NO